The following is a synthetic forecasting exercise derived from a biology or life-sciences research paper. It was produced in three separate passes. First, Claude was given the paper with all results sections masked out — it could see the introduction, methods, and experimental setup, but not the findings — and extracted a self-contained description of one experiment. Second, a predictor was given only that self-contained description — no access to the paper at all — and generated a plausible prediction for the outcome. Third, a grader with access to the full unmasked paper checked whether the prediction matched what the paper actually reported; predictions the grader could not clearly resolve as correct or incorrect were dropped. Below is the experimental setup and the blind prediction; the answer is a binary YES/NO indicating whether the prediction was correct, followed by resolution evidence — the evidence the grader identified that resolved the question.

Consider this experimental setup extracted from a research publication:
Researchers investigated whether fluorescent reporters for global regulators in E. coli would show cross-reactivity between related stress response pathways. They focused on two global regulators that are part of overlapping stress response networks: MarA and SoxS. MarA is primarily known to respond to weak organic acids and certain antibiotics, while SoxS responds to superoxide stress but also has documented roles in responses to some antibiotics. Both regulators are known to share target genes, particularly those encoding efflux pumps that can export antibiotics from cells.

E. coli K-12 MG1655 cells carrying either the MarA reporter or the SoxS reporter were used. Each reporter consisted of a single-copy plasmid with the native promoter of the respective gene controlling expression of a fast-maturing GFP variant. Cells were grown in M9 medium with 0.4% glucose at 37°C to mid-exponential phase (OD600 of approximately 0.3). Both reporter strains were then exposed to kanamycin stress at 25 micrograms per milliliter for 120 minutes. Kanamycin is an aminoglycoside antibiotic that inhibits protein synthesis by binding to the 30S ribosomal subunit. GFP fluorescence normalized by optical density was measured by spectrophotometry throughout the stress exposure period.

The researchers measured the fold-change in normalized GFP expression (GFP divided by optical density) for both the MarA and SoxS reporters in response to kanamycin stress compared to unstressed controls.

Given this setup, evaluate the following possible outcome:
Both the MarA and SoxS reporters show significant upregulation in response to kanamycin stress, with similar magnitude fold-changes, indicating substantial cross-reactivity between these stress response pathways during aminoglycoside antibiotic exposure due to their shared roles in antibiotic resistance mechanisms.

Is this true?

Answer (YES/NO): NO